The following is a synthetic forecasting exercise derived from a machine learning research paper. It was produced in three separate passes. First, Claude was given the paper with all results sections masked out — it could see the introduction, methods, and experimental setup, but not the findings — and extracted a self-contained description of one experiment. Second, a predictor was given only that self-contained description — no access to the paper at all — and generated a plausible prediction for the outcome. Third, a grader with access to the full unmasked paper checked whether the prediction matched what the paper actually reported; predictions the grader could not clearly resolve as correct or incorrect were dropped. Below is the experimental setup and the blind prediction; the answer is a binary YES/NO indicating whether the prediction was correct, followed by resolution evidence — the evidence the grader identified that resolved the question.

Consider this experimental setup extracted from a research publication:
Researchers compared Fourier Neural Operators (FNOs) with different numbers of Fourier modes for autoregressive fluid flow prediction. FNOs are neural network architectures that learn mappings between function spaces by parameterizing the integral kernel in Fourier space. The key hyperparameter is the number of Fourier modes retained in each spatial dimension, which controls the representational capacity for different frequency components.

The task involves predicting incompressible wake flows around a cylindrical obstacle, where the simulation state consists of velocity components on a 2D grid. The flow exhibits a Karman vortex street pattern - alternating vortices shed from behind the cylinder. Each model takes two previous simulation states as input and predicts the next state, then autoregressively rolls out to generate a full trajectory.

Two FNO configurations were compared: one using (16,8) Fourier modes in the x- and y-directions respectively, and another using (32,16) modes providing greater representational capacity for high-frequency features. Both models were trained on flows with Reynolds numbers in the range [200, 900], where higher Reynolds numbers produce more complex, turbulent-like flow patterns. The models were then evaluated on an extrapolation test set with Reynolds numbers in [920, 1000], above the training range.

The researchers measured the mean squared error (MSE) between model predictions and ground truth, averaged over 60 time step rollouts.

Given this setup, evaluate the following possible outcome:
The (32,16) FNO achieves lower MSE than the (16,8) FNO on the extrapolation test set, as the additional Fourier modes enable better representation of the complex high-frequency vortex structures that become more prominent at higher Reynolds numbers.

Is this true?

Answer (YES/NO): NO